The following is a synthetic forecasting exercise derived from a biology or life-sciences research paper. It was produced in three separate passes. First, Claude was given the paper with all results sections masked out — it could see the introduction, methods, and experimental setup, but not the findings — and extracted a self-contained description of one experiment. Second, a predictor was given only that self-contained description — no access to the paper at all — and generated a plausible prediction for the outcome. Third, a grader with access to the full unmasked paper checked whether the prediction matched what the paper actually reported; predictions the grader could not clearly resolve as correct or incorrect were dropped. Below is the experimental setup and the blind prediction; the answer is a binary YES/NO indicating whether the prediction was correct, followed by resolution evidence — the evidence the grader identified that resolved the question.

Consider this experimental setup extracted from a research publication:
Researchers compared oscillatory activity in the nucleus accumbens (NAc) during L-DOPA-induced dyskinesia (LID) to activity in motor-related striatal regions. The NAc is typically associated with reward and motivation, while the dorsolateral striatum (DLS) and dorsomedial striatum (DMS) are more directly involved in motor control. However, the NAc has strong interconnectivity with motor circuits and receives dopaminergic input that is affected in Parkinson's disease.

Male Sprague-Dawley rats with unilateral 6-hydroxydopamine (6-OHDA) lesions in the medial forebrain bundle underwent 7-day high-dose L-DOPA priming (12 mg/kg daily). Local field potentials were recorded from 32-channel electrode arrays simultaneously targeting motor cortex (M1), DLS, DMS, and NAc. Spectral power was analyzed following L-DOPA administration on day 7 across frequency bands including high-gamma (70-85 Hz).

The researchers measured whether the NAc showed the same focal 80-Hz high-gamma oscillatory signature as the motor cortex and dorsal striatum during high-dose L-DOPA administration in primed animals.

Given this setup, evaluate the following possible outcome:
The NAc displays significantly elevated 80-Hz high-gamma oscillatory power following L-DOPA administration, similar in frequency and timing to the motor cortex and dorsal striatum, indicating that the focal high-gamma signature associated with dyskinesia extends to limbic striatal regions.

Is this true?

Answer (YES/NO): YES